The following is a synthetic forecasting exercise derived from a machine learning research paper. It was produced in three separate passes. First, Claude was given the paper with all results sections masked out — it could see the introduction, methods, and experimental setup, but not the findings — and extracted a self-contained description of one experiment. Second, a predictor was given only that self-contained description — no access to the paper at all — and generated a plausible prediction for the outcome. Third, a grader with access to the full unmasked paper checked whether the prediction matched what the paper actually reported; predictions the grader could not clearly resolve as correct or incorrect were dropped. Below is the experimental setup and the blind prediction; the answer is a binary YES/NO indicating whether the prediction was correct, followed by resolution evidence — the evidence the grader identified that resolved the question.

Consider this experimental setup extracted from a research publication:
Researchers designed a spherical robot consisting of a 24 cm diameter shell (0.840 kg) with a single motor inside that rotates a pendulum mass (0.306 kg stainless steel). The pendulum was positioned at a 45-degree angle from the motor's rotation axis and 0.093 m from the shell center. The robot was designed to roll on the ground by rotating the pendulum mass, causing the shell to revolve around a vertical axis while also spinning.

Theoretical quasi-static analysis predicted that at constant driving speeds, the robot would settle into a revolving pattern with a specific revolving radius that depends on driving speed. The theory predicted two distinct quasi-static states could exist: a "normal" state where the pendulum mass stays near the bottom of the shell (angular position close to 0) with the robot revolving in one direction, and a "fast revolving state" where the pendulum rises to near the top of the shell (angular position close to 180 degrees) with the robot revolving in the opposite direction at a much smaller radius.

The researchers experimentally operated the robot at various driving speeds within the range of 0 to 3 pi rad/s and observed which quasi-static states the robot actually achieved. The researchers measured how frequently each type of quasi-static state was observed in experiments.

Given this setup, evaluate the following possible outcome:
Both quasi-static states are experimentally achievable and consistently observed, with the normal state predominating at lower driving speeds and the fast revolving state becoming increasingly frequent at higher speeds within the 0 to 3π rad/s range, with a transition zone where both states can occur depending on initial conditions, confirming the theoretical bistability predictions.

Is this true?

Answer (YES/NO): NO